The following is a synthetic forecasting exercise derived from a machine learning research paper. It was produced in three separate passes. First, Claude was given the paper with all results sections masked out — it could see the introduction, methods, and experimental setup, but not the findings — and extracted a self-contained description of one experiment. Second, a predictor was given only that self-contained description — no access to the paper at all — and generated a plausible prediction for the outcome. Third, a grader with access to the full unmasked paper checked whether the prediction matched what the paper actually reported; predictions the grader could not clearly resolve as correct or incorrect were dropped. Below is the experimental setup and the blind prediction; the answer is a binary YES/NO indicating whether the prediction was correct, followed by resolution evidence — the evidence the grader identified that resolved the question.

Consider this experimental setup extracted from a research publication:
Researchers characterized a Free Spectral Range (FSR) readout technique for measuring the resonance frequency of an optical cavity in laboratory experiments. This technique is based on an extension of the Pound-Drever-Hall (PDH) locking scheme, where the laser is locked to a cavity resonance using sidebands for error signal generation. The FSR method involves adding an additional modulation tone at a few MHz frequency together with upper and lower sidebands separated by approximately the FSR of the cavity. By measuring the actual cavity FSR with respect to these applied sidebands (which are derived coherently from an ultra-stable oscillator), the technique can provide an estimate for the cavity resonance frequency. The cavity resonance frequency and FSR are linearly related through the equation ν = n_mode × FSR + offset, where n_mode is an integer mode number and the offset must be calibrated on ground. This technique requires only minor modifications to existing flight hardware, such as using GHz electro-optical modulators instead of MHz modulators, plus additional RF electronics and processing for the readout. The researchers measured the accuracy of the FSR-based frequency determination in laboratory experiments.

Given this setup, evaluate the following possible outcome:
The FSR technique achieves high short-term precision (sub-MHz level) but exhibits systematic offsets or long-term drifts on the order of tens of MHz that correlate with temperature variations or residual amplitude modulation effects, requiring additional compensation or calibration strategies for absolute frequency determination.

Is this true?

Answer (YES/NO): NO